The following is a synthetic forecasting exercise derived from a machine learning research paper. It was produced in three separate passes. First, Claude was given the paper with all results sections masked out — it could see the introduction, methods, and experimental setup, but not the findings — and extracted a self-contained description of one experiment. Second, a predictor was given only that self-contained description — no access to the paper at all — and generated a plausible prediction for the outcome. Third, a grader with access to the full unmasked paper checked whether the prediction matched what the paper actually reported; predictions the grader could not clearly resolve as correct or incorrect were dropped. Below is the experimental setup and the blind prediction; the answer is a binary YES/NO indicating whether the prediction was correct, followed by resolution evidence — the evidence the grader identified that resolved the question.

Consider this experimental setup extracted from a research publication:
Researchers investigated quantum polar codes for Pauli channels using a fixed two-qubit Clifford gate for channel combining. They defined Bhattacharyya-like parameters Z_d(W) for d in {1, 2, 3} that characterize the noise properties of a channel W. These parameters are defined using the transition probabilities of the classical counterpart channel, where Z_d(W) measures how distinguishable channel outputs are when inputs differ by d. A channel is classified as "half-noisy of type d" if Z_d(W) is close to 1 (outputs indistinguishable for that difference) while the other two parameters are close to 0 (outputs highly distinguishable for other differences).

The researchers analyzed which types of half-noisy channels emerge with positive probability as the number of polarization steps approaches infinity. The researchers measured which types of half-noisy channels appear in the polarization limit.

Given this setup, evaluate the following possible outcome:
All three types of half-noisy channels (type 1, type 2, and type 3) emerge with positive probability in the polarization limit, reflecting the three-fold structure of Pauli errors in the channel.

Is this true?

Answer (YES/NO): NO